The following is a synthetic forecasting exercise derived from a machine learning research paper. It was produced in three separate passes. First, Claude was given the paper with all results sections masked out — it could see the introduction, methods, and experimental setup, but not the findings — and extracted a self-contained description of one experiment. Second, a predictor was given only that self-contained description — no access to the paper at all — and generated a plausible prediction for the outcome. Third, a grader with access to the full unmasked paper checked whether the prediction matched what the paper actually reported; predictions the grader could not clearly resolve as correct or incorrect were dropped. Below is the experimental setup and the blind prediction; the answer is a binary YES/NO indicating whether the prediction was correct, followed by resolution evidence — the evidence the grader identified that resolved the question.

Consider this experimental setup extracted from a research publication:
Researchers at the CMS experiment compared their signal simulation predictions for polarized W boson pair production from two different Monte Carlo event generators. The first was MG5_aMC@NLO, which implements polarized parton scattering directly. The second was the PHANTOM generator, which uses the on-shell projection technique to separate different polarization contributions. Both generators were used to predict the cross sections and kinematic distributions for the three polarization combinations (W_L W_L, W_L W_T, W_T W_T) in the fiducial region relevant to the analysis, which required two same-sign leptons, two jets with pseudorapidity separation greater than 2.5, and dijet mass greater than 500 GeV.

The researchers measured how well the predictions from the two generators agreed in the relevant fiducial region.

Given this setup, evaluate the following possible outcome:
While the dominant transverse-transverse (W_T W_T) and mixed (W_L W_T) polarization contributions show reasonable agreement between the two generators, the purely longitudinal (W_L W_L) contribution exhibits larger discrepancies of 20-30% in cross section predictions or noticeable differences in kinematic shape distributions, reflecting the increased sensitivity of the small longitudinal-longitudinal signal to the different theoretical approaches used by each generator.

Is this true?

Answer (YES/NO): NO